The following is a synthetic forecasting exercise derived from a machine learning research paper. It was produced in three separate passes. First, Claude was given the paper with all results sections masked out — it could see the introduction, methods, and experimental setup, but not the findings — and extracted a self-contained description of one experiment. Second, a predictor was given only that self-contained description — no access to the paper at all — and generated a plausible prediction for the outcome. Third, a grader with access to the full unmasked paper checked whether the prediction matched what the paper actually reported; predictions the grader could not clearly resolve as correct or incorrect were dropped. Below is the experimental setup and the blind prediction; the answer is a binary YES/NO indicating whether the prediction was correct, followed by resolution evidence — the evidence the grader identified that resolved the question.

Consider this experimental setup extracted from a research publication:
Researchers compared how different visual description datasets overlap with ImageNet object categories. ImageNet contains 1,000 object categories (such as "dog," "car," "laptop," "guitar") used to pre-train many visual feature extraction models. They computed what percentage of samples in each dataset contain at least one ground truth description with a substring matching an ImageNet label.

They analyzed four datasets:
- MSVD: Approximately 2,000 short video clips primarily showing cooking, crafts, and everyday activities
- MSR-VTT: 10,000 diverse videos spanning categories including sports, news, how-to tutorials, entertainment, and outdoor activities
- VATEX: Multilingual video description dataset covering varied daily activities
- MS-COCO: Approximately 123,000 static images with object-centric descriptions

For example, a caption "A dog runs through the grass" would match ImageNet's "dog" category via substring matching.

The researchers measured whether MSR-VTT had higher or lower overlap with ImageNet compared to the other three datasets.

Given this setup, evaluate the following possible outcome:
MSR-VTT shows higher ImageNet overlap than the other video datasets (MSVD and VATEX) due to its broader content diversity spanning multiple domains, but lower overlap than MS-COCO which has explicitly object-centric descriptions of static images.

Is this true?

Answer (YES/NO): NO